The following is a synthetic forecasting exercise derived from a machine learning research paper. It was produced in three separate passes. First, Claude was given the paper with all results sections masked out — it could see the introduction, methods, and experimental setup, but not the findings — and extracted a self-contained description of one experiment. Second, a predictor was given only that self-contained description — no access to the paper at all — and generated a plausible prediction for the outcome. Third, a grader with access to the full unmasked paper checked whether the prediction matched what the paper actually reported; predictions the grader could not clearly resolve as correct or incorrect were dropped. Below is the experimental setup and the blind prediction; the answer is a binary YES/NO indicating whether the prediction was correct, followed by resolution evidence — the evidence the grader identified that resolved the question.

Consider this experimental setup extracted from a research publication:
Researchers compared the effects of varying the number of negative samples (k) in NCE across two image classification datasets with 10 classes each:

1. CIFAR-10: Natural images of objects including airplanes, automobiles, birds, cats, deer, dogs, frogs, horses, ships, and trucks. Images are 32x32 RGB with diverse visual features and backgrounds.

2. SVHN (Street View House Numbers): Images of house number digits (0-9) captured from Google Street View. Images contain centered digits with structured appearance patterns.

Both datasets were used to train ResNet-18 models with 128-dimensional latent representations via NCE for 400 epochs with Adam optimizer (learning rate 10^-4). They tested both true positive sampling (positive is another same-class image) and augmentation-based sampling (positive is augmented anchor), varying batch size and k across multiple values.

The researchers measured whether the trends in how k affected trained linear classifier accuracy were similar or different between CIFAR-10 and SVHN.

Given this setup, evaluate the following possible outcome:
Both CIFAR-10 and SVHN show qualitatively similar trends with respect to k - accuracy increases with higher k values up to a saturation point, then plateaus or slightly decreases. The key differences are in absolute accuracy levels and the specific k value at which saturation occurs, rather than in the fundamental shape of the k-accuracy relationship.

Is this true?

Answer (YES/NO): NO